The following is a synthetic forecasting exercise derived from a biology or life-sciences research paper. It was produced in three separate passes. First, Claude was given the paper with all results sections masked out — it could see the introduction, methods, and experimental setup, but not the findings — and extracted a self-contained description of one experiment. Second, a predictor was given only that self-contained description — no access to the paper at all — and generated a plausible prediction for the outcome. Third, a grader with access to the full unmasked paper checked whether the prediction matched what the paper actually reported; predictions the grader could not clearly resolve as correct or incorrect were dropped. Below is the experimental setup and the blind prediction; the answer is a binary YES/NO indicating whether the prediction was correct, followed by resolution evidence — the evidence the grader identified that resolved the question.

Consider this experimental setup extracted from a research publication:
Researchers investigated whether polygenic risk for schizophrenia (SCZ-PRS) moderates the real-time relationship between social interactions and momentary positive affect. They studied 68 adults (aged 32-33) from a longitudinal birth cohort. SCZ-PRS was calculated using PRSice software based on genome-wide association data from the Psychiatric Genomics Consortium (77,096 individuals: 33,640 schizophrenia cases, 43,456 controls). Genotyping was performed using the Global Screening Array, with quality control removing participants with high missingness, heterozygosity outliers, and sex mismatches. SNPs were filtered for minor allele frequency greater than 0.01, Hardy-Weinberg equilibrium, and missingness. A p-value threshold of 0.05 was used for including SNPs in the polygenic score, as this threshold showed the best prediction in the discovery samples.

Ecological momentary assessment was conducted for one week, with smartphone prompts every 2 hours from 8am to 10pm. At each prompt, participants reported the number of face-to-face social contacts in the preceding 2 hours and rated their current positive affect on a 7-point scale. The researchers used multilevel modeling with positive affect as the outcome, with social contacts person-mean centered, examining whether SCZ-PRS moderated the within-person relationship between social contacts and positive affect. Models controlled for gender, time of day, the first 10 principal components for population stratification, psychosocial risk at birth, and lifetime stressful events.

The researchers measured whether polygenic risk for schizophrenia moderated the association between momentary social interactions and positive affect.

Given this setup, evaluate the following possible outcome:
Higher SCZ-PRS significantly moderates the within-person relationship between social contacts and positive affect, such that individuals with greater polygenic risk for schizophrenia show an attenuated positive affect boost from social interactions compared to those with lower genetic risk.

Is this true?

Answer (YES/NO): NO